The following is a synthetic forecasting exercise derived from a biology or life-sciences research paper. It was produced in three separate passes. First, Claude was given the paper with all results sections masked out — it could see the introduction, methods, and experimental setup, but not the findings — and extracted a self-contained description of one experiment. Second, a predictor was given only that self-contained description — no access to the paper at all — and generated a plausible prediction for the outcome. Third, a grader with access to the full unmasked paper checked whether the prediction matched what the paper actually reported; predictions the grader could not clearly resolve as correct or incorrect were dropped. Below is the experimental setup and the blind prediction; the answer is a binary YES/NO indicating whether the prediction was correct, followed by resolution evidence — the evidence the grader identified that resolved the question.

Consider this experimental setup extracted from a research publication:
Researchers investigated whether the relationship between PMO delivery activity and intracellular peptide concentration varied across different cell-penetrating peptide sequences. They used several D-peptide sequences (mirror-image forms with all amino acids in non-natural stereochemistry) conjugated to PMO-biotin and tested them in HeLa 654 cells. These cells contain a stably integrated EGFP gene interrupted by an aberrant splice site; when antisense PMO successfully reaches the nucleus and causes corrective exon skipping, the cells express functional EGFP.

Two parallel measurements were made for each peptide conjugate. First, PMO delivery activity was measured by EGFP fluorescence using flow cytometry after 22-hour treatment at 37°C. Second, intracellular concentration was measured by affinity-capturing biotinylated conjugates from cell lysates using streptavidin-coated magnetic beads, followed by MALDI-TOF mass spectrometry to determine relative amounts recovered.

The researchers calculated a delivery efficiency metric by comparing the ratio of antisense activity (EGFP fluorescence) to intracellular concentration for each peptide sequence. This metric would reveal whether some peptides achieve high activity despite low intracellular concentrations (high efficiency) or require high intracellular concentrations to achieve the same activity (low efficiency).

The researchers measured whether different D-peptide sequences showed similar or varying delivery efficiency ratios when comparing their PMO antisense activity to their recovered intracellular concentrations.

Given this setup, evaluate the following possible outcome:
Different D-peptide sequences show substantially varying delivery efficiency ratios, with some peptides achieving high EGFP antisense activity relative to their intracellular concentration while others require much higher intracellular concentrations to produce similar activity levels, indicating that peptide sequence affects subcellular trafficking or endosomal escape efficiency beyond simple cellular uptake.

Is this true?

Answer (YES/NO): YES